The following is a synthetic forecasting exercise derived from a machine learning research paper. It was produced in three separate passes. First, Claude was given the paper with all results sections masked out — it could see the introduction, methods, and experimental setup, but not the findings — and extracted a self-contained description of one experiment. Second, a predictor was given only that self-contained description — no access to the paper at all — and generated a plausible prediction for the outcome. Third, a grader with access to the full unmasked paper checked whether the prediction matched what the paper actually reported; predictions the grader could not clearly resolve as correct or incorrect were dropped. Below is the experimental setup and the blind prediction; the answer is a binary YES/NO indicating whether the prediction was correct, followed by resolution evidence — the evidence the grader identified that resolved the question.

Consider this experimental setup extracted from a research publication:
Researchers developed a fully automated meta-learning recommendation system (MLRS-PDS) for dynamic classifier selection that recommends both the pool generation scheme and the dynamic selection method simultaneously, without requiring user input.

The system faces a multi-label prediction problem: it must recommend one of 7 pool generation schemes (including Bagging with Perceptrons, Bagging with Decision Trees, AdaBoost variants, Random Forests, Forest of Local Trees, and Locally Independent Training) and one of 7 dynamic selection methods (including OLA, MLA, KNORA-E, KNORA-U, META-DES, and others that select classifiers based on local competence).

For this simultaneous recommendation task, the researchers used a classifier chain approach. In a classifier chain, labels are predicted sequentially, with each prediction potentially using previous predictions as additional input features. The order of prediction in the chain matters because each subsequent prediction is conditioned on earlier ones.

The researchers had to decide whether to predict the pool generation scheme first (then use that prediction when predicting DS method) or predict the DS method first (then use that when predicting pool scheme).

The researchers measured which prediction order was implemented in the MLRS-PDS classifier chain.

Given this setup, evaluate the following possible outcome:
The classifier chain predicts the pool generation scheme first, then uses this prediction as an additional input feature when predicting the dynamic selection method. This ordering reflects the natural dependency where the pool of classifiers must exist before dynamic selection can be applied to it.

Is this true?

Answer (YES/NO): YES